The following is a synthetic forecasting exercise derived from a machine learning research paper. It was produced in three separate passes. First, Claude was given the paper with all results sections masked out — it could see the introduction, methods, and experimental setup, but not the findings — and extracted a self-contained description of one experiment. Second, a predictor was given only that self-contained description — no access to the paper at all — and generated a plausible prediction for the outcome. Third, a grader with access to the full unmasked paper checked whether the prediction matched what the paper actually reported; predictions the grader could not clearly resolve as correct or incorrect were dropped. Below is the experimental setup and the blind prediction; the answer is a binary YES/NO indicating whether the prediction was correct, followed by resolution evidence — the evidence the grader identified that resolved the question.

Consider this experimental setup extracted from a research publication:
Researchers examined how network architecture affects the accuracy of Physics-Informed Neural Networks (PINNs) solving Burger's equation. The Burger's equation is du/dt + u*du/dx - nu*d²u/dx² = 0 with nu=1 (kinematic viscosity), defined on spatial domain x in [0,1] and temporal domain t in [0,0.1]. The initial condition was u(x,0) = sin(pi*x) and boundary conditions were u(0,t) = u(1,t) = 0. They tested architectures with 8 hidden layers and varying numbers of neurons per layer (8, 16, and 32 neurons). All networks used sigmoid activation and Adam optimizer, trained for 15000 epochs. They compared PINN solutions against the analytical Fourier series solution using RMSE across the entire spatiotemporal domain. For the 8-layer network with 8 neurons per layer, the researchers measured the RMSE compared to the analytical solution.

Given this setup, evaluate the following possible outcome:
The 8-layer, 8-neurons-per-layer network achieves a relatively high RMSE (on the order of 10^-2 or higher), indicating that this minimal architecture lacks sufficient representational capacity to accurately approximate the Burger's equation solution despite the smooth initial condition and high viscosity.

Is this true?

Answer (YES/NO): YES